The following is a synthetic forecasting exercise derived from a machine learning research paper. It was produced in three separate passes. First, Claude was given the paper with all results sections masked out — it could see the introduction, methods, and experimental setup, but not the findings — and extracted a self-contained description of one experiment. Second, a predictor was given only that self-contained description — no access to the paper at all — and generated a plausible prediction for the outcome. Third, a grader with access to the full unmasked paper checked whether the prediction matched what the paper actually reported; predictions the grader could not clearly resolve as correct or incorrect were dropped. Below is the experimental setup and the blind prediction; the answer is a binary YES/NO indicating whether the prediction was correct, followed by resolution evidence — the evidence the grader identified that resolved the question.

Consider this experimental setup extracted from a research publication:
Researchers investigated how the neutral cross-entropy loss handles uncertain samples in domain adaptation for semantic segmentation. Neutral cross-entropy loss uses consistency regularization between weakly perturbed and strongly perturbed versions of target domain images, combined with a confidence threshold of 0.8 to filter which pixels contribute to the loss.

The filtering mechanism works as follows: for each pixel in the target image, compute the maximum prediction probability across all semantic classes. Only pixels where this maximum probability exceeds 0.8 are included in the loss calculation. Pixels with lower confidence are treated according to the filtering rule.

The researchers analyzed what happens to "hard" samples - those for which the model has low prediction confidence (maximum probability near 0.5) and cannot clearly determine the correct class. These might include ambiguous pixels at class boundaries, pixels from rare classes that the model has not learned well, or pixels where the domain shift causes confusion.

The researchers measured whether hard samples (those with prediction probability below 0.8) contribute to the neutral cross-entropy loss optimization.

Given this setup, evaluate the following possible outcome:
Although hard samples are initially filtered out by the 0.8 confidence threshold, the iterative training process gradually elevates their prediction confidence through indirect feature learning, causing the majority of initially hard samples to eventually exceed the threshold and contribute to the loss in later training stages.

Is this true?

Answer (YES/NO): NO